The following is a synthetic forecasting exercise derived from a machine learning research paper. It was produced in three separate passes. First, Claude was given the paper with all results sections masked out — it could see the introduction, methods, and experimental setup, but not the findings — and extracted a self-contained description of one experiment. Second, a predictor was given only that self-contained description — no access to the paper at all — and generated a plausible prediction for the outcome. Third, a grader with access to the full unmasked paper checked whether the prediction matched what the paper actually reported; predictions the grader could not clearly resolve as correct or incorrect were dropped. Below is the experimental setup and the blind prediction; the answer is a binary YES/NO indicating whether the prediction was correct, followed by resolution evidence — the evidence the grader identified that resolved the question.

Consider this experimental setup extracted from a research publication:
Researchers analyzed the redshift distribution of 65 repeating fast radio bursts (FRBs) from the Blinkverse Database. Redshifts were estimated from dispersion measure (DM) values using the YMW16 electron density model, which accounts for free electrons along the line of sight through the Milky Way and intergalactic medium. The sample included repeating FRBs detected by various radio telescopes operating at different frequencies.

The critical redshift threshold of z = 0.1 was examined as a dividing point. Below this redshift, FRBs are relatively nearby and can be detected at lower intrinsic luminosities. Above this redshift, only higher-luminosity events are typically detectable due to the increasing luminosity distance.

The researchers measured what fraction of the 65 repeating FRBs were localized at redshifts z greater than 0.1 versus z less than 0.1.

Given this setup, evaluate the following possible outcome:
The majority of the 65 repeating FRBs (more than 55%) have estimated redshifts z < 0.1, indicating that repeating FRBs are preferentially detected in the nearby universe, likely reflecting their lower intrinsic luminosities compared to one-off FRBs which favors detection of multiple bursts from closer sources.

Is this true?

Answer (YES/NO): NO